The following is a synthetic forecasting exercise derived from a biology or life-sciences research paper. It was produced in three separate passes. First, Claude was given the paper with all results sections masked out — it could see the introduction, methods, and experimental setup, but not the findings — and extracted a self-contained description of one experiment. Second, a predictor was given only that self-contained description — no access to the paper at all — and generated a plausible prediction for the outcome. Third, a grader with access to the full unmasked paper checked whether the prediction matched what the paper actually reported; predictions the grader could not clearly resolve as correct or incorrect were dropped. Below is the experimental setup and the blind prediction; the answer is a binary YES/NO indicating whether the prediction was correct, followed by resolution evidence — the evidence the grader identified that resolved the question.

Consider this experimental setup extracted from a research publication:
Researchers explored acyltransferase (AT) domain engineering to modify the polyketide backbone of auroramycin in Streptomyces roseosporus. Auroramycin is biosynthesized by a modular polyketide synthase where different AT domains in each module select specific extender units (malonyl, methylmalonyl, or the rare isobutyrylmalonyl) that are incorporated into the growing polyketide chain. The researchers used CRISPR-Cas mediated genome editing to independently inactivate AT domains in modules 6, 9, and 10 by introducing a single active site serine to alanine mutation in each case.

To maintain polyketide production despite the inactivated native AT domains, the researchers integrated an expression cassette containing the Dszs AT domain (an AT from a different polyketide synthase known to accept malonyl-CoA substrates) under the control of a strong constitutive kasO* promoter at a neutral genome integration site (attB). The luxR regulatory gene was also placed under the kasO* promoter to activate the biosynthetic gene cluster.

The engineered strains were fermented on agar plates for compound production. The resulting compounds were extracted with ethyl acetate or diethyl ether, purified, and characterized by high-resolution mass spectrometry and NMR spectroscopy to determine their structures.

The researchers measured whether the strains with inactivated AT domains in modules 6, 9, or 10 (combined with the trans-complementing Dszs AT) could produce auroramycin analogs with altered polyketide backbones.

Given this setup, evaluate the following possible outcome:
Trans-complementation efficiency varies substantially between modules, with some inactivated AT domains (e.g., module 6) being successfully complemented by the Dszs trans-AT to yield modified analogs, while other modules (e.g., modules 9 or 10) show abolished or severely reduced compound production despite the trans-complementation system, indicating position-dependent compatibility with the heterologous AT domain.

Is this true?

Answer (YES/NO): NO